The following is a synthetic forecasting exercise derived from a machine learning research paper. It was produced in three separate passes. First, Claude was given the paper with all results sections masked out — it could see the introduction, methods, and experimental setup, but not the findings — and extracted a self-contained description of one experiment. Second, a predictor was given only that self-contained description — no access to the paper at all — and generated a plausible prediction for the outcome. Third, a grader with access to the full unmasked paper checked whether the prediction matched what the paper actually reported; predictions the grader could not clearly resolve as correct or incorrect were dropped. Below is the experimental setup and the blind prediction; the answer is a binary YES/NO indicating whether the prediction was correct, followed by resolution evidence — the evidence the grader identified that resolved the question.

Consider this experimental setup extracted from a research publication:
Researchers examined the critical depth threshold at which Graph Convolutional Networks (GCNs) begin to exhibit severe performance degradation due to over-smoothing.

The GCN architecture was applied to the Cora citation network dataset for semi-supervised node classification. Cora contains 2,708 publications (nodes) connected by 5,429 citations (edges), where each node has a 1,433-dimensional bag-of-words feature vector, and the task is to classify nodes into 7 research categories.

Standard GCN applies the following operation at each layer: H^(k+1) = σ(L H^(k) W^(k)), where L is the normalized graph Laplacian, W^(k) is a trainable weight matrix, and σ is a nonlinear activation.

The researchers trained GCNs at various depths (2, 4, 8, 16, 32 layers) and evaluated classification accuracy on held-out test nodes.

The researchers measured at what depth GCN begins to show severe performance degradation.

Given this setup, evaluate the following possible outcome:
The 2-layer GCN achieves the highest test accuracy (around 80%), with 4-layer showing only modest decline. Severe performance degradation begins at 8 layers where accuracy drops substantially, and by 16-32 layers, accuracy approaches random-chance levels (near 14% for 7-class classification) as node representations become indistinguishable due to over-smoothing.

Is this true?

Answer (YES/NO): NO